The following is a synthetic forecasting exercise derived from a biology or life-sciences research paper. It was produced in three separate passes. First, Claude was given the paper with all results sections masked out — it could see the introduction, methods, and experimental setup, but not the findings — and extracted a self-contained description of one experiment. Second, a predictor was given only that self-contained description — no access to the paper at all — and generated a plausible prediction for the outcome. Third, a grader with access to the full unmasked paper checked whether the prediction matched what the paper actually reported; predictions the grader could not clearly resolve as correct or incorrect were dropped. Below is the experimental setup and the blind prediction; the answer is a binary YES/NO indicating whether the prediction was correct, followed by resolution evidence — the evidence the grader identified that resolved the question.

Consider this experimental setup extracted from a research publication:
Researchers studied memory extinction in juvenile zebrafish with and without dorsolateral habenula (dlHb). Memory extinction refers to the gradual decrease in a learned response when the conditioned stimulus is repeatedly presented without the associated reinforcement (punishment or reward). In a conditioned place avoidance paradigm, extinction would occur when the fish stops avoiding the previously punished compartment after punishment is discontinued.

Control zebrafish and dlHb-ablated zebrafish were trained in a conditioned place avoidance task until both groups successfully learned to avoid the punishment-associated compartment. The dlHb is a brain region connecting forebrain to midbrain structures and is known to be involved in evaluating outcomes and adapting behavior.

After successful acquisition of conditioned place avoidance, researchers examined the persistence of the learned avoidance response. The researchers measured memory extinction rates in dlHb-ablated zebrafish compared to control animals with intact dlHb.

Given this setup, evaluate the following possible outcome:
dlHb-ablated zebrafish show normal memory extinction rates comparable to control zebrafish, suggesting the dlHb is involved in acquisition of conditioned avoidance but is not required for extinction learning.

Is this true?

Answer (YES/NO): NO